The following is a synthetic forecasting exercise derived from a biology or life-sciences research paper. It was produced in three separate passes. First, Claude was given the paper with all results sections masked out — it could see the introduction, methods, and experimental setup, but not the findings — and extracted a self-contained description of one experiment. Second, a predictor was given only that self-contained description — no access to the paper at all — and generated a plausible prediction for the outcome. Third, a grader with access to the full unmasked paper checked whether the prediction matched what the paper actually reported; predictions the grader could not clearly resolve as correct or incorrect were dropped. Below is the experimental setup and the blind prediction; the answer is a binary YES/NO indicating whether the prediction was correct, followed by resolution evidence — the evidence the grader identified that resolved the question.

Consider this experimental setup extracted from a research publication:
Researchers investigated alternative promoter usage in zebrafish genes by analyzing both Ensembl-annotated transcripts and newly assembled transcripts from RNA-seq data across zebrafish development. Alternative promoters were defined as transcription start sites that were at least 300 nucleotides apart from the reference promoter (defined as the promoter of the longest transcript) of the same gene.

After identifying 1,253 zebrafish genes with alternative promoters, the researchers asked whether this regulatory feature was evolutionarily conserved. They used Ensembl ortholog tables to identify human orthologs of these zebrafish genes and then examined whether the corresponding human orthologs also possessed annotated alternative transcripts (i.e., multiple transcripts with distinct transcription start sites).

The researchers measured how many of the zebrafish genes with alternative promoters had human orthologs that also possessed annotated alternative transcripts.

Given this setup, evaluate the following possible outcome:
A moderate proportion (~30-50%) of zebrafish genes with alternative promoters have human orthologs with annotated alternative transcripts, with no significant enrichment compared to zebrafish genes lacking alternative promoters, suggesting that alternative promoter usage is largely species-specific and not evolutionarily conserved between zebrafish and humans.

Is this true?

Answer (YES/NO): NO